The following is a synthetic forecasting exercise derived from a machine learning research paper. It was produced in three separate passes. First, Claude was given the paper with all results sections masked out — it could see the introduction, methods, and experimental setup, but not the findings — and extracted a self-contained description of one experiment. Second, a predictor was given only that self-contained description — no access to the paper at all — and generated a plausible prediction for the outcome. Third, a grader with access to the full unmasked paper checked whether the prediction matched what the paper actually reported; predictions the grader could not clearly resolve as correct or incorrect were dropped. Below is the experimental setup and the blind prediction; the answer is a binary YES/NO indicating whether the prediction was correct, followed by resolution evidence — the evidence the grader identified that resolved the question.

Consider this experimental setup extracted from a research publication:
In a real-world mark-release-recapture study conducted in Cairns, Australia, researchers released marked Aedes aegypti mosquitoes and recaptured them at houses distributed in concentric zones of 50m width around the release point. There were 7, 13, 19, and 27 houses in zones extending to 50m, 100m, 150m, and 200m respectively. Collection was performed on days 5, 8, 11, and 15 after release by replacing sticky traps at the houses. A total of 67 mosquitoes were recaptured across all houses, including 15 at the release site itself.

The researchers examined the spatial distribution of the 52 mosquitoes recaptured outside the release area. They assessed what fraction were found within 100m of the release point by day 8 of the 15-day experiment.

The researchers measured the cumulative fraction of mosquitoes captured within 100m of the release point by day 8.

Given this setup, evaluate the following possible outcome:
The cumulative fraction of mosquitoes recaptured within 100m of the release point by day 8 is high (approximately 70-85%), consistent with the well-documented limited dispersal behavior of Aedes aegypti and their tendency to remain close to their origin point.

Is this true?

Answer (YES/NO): NO